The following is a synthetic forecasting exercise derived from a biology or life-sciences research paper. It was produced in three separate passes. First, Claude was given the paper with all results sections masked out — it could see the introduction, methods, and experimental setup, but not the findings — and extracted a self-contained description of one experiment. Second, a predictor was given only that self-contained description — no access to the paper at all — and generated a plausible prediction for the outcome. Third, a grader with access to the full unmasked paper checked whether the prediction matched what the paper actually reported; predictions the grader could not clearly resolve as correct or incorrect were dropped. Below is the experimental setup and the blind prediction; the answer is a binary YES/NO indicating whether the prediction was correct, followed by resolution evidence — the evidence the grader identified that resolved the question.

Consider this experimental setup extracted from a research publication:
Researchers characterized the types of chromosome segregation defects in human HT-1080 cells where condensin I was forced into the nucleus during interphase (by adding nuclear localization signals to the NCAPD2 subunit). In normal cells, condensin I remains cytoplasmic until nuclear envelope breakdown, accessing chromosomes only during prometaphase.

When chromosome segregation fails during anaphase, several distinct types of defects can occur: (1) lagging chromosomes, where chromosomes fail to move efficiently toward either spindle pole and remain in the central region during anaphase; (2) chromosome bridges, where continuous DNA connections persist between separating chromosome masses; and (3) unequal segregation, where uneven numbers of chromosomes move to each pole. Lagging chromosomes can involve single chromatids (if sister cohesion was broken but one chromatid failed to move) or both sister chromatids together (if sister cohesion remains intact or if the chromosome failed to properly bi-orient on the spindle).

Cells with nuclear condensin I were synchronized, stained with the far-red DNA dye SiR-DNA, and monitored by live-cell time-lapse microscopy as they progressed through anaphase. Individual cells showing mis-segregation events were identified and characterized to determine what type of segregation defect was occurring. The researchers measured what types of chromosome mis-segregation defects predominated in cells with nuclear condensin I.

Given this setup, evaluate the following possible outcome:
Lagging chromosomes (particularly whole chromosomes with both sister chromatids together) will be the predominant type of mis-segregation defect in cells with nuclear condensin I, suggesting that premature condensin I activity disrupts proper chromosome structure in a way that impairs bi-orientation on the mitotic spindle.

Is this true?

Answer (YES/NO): YES